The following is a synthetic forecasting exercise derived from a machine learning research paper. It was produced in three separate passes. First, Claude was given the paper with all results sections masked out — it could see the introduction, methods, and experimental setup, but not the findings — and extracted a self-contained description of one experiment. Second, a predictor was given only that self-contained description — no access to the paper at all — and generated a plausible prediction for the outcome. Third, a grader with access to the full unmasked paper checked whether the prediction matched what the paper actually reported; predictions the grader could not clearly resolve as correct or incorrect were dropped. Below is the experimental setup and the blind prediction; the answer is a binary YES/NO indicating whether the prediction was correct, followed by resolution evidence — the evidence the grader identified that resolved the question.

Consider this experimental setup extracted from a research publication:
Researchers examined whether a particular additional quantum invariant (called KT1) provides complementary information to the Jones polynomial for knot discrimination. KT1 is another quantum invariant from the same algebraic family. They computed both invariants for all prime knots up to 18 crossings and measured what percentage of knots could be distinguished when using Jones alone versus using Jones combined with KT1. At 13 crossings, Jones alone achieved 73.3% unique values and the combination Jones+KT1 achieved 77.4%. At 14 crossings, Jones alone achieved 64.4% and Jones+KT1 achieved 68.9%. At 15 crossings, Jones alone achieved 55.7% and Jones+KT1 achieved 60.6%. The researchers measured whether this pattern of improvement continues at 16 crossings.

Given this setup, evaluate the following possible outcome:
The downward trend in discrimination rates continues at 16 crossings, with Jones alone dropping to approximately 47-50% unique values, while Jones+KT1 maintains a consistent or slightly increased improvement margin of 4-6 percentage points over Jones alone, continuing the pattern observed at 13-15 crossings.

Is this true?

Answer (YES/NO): YES